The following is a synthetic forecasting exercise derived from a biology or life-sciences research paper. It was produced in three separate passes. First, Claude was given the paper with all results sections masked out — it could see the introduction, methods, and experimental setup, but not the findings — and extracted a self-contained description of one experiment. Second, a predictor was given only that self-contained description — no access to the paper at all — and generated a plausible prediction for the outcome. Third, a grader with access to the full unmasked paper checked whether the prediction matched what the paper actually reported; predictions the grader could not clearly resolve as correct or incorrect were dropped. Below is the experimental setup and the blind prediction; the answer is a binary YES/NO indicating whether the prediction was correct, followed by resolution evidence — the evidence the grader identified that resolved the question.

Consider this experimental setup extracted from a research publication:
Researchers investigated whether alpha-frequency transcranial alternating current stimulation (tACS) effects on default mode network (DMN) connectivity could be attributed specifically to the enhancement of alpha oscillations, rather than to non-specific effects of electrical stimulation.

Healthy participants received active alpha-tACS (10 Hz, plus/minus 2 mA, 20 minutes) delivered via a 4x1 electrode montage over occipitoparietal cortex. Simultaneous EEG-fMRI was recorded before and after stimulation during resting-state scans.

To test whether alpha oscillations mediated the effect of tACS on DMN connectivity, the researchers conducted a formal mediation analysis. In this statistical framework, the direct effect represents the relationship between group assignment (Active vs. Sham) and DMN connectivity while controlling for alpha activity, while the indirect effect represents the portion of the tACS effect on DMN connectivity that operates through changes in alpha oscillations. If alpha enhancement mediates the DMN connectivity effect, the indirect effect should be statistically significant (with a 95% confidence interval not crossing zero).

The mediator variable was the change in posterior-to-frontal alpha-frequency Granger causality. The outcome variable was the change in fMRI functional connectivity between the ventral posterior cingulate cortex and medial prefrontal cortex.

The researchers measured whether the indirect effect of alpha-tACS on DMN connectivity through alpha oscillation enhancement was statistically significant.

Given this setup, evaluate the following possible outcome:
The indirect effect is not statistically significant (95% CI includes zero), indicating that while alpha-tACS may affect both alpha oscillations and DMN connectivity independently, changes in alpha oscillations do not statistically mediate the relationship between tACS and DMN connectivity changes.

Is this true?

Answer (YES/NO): NO